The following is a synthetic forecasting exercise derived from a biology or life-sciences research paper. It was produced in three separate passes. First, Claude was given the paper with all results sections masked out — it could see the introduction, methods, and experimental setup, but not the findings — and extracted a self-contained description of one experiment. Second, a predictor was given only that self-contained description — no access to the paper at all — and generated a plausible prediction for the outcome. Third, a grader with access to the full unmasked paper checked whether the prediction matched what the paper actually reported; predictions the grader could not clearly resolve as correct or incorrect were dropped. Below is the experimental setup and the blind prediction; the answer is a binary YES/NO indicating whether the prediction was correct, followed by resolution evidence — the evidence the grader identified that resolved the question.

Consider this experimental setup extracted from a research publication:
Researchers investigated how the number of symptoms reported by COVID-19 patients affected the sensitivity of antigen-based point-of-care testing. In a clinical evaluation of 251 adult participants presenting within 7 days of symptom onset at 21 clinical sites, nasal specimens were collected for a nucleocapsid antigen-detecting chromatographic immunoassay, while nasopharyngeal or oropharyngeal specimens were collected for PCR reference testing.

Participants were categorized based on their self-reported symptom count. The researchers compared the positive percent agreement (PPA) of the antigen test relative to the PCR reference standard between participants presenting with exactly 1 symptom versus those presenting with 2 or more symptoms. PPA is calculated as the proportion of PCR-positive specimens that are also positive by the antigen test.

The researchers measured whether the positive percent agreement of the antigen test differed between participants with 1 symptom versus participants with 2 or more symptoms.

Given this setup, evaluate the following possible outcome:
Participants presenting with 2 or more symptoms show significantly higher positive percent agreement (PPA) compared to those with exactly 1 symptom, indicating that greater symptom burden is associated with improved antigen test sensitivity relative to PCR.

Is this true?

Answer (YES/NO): NO